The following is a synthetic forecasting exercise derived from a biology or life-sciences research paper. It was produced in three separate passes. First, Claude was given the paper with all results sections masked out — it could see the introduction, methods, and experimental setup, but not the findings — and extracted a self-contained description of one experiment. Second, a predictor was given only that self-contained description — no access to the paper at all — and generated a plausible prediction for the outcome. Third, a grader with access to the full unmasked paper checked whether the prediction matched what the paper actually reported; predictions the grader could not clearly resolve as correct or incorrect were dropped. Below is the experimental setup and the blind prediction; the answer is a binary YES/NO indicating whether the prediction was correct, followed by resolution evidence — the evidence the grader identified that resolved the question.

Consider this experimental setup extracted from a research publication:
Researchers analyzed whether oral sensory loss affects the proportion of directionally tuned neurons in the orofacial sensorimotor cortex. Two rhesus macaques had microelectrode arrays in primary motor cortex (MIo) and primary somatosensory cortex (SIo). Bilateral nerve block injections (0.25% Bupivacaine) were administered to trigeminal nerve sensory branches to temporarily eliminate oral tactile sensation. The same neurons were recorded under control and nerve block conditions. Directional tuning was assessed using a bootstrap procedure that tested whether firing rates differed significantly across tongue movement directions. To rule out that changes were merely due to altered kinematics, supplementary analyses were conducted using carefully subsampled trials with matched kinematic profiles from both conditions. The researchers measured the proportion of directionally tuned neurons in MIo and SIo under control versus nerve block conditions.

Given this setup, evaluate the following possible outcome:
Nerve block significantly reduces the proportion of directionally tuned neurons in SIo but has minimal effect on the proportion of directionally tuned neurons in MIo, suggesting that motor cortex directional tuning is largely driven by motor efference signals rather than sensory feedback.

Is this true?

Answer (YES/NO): NO